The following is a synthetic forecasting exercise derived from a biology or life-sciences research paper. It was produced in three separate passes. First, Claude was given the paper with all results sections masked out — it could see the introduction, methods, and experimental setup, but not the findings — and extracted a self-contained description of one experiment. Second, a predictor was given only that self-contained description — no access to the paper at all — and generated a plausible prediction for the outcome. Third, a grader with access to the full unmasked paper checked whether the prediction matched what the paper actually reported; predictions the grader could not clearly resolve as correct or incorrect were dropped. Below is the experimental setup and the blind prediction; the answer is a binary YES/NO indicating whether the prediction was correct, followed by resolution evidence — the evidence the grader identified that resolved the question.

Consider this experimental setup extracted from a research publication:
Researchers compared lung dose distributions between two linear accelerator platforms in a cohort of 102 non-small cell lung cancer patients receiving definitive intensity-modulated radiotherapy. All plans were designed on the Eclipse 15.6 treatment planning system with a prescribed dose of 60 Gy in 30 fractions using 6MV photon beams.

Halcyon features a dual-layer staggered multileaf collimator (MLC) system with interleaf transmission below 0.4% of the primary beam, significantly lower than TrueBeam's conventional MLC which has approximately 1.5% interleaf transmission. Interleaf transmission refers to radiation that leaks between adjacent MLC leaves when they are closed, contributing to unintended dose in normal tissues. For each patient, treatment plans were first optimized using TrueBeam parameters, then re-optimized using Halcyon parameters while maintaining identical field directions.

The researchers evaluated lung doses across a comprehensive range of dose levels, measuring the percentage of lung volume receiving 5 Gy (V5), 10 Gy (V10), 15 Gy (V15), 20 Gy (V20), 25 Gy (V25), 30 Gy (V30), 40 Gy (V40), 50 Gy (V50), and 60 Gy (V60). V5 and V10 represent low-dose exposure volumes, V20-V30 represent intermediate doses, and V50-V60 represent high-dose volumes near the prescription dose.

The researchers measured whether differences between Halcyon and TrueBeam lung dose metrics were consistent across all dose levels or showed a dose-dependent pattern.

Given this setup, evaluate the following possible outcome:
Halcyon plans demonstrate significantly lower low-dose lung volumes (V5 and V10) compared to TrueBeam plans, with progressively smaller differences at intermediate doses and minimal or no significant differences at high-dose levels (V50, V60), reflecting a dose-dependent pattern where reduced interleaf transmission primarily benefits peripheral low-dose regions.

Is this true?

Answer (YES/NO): NO